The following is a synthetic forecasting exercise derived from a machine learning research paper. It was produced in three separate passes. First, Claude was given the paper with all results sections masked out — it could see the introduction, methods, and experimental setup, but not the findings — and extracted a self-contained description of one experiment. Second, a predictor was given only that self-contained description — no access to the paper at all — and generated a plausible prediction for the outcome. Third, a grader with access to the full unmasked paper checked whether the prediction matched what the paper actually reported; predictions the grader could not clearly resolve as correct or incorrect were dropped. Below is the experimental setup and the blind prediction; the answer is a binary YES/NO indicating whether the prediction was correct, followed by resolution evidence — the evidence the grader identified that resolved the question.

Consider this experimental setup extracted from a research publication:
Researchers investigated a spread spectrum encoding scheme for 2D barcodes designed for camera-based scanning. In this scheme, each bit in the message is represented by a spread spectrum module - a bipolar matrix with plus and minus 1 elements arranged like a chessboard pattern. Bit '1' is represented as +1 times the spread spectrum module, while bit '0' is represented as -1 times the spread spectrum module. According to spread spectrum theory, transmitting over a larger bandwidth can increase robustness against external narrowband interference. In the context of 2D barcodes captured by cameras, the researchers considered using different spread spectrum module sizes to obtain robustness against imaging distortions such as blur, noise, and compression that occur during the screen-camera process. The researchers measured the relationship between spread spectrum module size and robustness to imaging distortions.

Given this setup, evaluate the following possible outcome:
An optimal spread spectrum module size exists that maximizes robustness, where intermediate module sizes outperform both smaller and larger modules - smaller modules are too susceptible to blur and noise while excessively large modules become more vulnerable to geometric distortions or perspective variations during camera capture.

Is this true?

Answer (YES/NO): NO